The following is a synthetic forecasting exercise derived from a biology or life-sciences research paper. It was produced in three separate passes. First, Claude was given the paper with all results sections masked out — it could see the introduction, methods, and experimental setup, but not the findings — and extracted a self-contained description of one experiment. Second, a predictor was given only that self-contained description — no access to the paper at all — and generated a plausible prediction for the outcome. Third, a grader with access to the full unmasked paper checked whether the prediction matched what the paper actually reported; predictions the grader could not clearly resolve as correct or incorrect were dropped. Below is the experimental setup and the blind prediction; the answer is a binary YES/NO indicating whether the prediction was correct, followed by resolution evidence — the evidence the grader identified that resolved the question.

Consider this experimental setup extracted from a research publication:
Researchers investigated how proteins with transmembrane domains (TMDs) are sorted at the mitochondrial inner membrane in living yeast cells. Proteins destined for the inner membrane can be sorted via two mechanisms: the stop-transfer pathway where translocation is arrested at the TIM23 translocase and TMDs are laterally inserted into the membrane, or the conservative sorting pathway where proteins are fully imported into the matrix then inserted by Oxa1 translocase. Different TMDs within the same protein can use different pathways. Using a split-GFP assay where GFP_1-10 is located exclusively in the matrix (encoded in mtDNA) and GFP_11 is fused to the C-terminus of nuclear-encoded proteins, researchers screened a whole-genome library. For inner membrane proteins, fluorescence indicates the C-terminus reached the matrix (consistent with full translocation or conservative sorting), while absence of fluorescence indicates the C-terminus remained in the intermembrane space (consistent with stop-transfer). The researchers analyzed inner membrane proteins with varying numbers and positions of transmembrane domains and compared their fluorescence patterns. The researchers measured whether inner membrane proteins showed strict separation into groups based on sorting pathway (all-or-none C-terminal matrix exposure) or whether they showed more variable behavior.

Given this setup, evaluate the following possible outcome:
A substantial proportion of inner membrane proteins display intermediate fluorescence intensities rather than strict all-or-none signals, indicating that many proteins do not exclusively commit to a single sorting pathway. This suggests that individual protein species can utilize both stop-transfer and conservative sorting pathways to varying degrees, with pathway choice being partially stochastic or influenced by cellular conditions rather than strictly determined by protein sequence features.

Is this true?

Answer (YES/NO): NO